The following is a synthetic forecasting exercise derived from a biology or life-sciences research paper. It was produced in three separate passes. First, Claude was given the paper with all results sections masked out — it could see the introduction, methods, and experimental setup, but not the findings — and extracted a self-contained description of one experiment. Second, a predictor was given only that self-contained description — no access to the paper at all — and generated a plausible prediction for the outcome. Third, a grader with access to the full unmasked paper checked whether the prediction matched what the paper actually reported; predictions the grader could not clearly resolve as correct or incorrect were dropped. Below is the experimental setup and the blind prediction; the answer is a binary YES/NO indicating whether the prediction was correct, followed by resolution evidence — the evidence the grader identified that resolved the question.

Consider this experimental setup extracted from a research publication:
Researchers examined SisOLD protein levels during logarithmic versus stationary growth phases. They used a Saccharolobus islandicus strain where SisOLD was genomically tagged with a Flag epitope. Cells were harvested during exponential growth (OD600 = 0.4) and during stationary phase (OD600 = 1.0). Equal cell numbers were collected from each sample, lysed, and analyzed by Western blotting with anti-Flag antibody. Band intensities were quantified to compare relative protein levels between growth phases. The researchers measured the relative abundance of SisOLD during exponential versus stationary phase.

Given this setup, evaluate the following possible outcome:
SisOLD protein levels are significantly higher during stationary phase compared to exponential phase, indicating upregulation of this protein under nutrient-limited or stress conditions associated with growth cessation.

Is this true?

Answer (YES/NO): NO